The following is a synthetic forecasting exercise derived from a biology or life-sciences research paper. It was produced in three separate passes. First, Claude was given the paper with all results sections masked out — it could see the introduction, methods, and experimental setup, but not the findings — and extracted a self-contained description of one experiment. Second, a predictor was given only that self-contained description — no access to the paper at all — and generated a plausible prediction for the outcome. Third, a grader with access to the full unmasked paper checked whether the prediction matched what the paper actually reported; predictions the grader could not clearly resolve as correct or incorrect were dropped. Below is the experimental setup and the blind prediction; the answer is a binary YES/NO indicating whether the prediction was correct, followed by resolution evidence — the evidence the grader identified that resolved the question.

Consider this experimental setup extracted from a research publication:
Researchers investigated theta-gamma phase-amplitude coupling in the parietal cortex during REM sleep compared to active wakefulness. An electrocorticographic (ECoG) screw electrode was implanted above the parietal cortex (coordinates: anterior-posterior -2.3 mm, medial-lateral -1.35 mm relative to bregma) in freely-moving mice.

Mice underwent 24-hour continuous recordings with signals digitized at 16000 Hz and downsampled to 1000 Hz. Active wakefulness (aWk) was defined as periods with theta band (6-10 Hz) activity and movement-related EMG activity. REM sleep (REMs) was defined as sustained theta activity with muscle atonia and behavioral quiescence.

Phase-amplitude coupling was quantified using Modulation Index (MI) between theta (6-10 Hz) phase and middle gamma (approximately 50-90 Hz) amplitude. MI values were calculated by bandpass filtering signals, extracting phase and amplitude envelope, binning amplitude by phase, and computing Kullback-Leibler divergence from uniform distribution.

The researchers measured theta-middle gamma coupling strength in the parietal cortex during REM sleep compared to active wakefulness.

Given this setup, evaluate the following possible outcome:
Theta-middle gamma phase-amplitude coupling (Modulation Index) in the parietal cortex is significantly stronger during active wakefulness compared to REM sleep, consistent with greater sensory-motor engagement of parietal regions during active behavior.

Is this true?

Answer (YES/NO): NO